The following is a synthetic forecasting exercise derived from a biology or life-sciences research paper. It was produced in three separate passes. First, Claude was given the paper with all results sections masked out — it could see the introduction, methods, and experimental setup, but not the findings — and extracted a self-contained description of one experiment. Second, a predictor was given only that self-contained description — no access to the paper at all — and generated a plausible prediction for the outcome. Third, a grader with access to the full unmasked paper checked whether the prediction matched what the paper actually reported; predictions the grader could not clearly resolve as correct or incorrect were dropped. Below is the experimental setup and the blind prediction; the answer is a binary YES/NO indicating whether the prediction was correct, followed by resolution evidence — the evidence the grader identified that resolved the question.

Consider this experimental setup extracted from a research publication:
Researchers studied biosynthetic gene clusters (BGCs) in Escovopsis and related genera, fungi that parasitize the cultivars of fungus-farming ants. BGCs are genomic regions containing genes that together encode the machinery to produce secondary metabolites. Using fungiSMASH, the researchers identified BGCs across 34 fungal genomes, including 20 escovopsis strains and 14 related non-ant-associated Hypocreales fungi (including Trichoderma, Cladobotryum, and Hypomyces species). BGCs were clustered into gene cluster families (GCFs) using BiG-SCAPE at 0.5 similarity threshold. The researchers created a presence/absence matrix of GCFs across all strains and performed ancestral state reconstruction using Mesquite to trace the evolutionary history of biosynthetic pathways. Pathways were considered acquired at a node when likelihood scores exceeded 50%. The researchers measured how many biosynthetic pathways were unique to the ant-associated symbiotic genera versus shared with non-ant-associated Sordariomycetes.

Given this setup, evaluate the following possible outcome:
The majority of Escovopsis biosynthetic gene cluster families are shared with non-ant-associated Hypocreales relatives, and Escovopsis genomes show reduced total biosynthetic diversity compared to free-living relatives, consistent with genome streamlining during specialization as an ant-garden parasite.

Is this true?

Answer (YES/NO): NO